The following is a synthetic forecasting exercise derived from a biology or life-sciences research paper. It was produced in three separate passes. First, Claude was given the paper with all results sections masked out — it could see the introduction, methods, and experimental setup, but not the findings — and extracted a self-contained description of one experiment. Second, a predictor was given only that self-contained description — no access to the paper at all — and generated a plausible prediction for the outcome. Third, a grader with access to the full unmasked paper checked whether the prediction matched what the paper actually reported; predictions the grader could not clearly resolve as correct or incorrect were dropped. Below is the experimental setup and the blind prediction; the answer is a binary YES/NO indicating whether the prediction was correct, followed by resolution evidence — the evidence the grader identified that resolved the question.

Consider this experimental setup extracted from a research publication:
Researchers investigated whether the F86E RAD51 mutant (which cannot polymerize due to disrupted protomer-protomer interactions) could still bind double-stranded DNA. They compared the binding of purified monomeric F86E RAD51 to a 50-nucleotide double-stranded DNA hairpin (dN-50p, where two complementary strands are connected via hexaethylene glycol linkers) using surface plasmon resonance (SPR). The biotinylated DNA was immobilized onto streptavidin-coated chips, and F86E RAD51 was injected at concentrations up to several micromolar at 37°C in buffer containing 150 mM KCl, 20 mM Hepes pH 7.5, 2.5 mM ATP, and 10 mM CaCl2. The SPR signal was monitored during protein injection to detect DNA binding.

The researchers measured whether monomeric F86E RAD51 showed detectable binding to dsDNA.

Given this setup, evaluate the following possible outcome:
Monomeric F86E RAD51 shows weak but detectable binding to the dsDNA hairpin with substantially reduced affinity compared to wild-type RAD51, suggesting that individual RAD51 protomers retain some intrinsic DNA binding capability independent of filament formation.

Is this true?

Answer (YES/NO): NO